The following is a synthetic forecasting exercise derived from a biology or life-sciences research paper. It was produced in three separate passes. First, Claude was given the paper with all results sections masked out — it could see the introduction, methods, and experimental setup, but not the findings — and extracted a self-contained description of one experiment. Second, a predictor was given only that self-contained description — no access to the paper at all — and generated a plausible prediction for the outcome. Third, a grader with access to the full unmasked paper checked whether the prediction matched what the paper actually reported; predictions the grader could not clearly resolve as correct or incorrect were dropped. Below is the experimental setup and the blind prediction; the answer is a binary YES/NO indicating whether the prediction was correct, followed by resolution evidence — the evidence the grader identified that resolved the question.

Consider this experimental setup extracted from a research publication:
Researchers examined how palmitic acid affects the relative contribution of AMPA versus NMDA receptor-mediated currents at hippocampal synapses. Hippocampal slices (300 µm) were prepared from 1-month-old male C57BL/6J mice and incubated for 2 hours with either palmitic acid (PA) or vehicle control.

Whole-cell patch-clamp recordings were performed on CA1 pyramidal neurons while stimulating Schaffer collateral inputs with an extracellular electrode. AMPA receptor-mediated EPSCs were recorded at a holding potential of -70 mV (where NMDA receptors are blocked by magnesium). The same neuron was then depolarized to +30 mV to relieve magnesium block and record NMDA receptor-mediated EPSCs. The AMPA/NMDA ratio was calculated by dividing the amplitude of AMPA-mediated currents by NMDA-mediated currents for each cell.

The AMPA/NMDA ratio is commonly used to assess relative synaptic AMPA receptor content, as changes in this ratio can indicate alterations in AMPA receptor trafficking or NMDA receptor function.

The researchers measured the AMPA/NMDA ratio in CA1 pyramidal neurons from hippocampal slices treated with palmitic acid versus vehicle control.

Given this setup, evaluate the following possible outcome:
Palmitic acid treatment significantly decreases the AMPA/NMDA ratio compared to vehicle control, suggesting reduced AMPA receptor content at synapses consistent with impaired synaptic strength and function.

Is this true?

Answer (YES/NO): YES